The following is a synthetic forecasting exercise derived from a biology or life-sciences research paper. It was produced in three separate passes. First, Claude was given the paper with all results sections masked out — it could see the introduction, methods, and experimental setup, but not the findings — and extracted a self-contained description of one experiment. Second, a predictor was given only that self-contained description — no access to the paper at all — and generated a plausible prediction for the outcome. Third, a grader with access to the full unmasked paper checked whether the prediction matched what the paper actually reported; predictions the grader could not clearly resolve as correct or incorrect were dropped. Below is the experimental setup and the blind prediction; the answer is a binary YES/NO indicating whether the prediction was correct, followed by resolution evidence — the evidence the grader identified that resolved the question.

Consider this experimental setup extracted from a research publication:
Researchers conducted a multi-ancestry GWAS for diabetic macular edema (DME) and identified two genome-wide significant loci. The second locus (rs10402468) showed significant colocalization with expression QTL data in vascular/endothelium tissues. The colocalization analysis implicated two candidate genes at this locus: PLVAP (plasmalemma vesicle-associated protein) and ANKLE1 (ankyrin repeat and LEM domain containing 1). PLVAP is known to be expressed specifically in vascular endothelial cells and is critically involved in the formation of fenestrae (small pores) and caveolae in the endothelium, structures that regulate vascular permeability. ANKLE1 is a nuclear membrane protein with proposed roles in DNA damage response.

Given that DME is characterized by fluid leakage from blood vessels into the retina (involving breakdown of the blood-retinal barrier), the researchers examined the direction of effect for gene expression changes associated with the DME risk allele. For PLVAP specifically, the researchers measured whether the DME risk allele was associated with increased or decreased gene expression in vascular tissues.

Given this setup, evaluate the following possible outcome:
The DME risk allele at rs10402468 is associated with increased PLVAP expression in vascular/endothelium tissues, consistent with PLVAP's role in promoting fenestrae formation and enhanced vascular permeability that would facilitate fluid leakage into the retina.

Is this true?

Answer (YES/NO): NO